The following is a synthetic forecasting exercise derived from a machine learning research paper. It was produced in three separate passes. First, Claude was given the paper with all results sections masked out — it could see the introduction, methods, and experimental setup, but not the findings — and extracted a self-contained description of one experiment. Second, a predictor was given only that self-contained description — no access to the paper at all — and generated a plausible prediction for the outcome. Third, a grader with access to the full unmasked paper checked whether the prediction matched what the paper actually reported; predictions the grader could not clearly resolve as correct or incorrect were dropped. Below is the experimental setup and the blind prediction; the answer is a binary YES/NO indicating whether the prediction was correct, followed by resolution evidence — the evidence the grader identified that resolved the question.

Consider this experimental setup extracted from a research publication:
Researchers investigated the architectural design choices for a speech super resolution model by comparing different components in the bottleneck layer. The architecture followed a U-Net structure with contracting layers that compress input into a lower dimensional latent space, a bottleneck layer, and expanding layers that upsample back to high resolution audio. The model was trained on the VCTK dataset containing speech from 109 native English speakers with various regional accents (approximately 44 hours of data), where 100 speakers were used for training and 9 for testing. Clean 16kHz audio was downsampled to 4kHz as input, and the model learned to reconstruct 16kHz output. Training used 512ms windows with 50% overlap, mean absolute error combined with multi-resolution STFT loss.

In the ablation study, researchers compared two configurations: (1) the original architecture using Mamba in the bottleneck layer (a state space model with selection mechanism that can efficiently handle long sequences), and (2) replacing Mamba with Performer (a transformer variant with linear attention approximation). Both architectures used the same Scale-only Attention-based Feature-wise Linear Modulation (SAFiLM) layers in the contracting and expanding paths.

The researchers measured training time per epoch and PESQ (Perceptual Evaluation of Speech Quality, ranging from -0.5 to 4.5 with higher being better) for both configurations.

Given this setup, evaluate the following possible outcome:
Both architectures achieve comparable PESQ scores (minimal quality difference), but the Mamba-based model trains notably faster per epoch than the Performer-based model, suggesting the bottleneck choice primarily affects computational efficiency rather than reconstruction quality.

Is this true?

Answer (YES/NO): YES